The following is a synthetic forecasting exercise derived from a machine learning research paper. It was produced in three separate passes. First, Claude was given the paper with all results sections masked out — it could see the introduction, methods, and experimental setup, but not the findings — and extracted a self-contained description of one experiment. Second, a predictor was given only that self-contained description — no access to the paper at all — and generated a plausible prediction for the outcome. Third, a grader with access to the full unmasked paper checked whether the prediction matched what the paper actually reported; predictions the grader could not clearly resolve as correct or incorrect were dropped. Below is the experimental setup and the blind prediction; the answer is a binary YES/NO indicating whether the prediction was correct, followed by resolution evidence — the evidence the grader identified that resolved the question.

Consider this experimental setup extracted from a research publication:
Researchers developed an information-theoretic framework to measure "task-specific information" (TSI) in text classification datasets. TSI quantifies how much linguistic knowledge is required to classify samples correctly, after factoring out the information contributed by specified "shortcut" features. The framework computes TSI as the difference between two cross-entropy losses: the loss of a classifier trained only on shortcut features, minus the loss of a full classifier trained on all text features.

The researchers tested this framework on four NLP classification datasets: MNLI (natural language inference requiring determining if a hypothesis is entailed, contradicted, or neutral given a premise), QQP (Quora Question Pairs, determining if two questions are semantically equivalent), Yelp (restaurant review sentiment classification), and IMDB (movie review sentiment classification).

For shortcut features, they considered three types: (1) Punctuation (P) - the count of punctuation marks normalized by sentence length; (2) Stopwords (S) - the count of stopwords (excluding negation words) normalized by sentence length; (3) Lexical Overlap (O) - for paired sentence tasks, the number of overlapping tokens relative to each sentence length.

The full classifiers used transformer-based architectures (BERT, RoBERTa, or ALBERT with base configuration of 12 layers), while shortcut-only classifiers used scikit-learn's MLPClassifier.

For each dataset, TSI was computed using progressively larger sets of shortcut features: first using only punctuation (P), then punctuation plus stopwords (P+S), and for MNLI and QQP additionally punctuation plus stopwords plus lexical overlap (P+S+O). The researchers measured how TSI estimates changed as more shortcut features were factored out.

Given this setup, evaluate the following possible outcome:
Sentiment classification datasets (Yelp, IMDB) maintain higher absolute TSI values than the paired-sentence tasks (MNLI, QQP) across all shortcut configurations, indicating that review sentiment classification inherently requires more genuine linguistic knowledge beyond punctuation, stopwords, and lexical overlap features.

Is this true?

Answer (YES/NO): NO